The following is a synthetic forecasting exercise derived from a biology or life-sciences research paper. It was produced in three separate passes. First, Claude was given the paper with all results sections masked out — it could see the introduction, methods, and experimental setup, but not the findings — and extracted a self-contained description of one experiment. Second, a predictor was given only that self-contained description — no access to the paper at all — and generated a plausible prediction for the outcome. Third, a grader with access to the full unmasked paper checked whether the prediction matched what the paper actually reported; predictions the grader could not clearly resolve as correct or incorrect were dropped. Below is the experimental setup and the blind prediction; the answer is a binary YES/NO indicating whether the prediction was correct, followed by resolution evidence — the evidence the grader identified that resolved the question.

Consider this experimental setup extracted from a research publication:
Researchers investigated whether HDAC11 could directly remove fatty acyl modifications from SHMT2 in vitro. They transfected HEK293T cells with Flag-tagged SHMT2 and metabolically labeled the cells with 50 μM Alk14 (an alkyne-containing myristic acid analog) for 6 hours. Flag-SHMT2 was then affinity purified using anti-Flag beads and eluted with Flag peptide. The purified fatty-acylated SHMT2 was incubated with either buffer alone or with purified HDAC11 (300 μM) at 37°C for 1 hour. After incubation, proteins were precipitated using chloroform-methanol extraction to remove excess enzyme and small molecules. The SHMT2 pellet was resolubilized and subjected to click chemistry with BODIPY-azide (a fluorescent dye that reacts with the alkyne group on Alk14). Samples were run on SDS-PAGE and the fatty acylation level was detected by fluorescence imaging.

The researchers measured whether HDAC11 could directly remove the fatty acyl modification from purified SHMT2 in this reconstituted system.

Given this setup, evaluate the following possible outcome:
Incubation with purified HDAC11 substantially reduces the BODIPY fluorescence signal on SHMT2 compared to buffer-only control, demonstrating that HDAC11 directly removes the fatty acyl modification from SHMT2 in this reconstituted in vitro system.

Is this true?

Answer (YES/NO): YES